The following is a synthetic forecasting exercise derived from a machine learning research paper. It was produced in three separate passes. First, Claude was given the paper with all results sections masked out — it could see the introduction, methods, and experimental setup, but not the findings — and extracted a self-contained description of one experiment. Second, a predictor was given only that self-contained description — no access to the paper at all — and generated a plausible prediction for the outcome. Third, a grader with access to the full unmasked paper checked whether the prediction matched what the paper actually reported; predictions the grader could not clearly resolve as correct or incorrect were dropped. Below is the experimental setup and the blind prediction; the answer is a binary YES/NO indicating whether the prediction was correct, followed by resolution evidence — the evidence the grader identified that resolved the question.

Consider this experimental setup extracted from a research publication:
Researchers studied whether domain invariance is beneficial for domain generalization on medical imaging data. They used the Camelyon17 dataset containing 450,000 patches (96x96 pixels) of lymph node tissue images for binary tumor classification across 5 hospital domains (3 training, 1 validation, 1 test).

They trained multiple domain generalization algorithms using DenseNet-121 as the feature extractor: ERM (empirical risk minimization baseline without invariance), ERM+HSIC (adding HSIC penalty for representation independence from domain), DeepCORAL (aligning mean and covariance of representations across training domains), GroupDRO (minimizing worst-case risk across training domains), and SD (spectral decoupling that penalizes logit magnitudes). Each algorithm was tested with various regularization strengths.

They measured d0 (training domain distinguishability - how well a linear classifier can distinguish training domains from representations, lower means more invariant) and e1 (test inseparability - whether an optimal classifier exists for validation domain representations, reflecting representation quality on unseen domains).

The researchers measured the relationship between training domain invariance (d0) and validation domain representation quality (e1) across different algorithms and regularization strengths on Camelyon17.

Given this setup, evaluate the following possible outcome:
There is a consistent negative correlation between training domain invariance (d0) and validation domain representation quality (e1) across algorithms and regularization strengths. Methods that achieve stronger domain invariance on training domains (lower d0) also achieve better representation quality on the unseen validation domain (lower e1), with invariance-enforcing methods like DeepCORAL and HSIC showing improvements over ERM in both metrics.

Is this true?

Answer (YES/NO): NO